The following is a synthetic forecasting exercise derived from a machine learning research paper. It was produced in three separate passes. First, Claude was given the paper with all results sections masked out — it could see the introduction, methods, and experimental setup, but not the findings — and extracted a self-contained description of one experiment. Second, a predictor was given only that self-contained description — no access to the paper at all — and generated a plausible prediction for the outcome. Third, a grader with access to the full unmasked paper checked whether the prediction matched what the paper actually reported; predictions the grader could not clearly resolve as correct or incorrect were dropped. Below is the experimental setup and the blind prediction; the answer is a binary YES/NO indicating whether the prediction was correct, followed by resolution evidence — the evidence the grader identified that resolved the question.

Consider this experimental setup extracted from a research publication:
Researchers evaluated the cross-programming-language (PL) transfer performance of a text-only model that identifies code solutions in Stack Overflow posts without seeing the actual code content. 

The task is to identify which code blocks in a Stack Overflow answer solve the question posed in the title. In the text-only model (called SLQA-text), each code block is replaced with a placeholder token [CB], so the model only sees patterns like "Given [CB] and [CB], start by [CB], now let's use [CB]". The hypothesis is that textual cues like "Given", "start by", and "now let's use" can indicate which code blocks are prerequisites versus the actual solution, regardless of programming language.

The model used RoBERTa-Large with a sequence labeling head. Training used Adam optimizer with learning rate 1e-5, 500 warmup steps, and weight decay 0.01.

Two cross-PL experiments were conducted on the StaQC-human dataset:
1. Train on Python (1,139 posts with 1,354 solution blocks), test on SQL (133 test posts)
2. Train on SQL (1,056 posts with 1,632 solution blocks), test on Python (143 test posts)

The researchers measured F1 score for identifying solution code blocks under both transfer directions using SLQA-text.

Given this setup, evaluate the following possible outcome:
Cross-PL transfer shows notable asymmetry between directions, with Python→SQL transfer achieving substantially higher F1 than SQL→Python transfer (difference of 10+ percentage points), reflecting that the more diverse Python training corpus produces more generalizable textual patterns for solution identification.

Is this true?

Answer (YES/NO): NO